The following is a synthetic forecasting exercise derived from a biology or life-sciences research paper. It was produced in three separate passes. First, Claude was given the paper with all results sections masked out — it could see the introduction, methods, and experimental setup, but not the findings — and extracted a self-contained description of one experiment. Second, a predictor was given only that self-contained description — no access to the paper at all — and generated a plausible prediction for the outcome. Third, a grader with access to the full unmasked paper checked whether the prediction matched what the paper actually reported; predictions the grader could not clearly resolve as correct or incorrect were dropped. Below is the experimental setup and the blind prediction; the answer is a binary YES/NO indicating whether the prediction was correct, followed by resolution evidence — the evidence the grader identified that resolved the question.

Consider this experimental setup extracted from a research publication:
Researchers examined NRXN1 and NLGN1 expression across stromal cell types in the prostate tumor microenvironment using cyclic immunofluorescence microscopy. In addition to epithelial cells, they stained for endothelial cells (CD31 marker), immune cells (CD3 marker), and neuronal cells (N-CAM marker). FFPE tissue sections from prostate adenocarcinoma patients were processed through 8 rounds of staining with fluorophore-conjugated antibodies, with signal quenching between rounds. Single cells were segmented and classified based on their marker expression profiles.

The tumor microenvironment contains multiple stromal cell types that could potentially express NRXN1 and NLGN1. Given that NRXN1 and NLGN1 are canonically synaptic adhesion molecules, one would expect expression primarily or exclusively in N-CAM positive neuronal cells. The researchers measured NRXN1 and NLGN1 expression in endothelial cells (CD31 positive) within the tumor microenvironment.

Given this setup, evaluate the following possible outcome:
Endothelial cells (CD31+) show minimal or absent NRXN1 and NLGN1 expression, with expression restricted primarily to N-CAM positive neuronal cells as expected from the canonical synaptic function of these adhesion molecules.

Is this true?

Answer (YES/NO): NO